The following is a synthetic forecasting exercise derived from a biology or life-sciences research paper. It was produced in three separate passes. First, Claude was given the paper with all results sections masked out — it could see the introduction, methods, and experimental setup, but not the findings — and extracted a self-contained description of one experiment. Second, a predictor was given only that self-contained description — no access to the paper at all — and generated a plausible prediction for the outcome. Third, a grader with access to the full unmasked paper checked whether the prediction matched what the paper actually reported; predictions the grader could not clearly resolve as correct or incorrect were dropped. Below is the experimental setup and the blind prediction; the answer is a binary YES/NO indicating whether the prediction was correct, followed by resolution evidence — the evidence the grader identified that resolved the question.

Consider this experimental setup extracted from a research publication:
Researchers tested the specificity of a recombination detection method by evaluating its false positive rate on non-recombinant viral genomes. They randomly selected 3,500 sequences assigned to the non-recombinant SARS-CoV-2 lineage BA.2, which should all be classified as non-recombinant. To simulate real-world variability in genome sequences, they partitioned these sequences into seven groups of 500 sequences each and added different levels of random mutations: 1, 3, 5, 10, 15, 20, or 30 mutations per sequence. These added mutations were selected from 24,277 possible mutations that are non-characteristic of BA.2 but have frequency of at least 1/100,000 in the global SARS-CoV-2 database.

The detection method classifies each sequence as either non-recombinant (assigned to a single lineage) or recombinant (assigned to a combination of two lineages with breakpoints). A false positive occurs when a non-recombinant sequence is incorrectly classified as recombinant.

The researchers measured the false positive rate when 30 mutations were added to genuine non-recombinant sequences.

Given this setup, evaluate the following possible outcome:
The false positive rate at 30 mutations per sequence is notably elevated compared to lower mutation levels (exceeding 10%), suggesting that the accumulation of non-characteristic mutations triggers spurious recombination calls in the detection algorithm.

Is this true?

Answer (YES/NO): NO